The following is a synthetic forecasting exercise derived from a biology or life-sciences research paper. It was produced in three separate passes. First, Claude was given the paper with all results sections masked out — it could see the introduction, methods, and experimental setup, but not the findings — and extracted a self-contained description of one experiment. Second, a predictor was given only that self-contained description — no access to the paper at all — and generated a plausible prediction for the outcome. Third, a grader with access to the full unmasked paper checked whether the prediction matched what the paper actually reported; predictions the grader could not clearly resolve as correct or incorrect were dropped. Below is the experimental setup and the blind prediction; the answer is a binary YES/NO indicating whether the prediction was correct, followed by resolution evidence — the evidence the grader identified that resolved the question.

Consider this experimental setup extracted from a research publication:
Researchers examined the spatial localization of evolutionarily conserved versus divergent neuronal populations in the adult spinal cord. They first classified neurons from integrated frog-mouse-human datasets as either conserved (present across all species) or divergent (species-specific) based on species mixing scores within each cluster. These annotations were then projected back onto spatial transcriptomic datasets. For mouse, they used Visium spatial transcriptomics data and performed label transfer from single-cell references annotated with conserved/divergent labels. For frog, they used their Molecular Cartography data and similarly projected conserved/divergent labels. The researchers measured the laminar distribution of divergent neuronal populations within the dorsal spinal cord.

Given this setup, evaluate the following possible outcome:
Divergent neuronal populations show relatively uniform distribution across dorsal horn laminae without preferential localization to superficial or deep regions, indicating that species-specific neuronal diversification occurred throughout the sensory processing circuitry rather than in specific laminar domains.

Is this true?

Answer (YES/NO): NO